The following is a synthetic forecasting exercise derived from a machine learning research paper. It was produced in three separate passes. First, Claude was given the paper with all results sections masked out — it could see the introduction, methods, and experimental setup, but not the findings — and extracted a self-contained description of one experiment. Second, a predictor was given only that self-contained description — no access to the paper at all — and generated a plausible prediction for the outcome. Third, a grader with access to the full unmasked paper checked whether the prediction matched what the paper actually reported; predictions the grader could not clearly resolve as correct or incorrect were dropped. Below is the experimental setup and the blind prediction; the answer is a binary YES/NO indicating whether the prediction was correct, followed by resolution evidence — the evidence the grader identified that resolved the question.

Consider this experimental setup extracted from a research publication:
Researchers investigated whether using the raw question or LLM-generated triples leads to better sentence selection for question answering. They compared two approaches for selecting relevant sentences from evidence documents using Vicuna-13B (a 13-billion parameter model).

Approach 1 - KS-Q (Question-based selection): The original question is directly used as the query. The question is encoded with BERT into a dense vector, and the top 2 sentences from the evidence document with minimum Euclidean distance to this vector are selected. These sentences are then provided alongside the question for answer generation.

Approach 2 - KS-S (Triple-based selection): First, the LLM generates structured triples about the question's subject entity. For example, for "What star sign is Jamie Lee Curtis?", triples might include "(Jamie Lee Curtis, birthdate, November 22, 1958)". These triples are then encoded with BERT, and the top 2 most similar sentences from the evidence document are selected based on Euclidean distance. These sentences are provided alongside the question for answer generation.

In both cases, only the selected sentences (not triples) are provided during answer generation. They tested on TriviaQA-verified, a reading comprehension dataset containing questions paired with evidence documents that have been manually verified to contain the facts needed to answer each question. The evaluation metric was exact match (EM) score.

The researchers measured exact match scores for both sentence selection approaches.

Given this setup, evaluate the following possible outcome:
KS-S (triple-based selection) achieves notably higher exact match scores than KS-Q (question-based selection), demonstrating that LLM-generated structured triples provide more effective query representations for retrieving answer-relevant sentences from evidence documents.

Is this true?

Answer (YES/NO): NO